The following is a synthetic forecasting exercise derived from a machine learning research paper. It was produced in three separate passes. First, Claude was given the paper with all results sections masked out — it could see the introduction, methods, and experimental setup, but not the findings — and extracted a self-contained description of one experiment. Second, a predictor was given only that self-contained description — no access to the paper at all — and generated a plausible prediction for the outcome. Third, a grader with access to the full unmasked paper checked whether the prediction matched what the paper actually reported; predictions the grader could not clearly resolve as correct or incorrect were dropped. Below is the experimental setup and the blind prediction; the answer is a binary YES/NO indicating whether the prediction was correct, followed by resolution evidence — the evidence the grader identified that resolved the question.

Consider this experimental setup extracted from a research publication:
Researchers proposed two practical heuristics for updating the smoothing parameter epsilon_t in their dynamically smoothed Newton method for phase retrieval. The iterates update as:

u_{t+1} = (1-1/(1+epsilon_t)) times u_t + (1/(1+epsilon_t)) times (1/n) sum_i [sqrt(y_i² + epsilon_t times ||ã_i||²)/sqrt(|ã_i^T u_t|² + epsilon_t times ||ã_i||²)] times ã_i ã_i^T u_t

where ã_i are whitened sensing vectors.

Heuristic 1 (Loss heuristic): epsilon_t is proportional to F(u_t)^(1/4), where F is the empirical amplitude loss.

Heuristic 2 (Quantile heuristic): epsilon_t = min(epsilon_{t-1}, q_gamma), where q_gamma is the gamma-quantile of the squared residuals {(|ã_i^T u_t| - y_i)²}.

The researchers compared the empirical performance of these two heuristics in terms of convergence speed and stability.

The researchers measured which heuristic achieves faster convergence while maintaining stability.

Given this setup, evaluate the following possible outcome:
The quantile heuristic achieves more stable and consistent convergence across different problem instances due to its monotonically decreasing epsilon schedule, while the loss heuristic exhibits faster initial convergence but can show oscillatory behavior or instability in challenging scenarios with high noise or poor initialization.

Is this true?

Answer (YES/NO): NO